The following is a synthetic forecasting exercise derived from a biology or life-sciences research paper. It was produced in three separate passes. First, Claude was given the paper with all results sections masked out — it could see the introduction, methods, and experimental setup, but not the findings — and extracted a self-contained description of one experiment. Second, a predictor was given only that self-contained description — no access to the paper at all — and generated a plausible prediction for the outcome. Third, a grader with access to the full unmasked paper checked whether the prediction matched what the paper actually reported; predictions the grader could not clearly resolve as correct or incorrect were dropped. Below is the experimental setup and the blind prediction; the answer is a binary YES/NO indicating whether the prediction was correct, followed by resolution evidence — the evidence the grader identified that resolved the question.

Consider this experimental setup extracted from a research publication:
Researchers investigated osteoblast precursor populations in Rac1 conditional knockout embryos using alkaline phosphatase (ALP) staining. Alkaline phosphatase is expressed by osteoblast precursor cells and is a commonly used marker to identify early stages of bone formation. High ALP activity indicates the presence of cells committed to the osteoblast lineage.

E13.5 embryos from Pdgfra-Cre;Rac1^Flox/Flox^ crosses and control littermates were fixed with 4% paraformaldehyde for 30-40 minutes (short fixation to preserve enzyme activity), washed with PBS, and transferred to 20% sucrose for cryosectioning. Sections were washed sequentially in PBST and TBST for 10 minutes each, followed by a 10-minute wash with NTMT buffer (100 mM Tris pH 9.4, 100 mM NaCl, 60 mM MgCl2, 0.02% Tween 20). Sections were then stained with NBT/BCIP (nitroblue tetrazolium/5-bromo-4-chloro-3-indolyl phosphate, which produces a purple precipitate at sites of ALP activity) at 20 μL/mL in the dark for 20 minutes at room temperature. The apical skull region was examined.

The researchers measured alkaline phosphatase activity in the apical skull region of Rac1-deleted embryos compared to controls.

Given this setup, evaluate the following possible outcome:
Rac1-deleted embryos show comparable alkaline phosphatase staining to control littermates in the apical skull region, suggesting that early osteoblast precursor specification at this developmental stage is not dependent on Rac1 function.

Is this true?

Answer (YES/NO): NO